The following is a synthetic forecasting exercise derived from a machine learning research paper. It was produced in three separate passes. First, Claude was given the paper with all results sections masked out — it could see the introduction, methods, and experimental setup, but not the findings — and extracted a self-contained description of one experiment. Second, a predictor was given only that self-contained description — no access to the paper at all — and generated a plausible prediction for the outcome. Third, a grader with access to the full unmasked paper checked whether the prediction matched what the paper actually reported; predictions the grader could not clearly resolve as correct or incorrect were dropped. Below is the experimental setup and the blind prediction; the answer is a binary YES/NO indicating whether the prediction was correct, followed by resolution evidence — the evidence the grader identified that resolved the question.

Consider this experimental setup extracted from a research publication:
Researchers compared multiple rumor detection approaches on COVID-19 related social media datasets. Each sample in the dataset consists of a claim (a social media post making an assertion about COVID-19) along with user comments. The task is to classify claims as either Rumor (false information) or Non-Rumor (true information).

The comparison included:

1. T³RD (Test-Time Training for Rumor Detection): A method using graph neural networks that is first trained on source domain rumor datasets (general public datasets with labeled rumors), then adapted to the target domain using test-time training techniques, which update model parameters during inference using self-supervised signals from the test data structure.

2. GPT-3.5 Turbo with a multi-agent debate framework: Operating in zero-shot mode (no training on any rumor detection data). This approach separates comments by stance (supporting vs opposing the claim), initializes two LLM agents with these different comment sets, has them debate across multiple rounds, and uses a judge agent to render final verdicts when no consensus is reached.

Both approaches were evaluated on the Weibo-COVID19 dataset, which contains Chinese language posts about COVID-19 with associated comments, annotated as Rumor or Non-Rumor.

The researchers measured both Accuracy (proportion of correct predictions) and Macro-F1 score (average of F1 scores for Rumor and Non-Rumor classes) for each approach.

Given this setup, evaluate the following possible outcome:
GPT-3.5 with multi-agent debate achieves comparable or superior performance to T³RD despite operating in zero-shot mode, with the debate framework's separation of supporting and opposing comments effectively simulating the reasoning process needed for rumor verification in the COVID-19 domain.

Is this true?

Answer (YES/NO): NO